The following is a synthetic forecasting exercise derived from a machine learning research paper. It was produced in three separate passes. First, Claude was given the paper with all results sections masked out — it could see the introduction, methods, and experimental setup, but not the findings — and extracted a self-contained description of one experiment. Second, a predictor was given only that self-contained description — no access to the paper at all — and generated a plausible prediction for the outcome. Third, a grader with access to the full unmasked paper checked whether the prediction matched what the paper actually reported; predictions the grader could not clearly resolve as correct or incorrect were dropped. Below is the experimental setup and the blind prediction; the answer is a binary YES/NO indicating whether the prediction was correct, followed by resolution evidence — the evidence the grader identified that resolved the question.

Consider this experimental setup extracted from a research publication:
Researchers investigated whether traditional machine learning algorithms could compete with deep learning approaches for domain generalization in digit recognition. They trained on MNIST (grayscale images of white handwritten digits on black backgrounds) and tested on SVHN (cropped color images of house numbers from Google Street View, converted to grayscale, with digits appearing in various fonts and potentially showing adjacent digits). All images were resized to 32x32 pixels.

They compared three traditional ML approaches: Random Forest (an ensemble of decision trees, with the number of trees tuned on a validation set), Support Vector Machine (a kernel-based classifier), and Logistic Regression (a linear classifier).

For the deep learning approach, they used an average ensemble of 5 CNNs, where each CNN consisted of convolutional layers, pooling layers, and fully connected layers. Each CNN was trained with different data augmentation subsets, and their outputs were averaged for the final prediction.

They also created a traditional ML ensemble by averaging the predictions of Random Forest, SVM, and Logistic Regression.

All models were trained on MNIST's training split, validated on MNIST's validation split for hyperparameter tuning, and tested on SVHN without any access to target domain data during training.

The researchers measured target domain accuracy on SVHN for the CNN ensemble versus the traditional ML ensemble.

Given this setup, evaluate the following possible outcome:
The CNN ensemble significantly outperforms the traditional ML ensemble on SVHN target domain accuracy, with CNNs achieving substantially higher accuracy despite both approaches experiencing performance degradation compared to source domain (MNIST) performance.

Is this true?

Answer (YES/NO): NO